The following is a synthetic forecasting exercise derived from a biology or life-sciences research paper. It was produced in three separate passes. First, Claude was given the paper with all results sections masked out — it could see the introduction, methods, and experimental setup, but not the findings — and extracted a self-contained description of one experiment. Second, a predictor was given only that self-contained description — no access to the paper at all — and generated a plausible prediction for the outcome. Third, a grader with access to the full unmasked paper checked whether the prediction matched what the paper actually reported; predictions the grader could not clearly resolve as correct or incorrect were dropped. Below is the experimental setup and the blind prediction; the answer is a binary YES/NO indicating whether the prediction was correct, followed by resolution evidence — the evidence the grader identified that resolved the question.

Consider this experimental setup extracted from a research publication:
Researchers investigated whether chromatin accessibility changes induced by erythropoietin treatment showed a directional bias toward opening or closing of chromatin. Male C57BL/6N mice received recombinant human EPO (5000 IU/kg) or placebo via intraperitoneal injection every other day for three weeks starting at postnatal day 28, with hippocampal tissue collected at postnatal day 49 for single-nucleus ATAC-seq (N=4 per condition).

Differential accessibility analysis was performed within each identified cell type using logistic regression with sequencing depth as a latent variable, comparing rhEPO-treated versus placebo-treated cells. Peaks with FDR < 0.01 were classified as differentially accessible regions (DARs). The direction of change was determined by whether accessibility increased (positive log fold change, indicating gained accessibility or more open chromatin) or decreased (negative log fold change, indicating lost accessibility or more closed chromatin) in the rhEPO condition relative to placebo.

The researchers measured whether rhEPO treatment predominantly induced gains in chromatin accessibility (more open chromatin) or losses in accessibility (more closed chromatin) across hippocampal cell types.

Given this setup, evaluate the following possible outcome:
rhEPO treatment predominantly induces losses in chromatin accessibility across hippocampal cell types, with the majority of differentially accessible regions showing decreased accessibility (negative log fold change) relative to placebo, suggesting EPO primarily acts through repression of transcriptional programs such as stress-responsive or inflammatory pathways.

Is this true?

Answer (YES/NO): NO